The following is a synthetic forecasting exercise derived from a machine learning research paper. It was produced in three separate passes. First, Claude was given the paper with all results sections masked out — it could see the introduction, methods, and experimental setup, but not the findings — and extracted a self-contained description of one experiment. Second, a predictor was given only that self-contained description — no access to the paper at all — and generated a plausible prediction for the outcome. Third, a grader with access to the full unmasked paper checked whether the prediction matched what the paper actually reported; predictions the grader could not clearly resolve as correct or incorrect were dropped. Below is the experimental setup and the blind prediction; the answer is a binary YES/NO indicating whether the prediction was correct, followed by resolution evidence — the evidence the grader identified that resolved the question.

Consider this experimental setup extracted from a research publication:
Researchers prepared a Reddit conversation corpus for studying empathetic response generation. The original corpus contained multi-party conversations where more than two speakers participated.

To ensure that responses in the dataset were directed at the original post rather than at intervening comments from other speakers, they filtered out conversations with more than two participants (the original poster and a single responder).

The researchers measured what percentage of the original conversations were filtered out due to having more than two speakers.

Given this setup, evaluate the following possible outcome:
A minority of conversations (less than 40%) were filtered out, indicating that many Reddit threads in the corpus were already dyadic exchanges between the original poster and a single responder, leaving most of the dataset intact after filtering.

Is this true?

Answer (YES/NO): YES